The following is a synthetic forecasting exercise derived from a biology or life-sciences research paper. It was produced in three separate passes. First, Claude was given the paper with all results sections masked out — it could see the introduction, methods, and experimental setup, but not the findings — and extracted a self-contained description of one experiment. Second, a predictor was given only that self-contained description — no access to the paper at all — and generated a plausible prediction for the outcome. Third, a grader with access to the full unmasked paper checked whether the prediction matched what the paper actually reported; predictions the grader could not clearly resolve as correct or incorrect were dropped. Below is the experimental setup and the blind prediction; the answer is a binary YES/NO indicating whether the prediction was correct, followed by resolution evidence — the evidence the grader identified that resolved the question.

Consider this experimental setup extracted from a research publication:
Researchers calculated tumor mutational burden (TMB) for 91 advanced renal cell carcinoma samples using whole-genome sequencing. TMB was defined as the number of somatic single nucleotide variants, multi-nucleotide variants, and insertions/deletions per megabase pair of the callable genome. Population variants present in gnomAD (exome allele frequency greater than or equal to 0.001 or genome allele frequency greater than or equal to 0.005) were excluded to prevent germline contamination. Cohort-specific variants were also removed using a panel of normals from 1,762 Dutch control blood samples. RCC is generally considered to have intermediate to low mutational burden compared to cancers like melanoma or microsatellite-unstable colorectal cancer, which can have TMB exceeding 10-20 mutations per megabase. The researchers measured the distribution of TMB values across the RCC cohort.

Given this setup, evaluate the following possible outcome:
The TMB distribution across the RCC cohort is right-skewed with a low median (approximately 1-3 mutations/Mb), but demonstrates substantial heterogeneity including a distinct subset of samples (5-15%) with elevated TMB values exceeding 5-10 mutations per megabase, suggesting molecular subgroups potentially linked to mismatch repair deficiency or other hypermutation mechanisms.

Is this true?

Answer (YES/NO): NO